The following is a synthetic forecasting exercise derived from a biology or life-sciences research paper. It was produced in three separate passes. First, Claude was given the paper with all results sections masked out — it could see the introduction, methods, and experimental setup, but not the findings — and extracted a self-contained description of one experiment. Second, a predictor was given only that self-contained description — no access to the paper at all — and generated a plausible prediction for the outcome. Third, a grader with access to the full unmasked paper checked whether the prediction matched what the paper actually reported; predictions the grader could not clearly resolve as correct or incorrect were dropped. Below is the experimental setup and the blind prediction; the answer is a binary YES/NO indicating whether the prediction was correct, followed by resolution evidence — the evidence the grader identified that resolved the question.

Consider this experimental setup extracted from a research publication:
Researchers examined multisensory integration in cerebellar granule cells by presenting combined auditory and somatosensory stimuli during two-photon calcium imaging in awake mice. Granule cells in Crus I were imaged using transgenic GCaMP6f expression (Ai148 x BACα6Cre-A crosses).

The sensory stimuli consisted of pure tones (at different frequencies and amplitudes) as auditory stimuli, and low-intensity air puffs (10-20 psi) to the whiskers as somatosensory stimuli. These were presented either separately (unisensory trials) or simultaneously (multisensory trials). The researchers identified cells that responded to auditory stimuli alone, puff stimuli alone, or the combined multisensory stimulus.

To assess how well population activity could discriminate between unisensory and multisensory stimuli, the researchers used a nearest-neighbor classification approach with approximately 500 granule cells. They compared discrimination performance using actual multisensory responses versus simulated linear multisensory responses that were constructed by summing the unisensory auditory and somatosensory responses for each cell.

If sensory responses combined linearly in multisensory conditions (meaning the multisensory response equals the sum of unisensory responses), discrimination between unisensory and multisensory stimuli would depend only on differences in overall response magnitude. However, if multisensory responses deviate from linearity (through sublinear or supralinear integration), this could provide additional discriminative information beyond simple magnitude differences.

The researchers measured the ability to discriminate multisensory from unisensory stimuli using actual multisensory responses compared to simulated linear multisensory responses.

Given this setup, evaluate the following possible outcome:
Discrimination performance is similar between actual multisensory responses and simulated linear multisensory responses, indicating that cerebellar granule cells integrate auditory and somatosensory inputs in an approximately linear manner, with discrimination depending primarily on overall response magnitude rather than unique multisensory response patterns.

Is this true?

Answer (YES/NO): NO